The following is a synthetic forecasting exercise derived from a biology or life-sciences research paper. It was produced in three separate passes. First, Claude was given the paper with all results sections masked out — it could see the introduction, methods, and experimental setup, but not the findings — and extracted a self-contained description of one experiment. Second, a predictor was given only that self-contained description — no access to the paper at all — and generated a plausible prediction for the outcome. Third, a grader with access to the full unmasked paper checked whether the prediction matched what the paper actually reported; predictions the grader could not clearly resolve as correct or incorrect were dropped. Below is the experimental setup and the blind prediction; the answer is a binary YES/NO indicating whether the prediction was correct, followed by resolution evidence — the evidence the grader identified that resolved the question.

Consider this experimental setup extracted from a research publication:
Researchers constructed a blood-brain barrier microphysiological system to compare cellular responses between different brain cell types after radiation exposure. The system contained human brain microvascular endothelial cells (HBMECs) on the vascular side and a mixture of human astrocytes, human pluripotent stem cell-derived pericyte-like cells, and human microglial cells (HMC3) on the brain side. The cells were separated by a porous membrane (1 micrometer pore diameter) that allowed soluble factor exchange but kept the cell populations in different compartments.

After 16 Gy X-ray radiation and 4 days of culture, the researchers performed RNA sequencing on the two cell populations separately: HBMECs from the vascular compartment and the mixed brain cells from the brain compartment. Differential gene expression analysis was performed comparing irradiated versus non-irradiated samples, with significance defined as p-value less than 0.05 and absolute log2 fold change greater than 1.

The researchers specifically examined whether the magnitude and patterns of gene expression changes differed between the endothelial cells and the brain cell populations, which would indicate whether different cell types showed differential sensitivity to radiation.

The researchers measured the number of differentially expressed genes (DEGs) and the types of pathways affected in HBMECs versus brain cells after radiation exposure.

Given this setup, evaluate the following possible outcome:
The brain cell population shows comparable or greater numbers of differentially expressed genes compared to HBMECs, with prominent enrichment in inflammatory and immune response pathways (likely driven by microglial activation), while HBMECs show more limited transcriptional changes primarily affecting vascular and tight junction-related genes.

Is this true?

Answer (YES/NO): NO